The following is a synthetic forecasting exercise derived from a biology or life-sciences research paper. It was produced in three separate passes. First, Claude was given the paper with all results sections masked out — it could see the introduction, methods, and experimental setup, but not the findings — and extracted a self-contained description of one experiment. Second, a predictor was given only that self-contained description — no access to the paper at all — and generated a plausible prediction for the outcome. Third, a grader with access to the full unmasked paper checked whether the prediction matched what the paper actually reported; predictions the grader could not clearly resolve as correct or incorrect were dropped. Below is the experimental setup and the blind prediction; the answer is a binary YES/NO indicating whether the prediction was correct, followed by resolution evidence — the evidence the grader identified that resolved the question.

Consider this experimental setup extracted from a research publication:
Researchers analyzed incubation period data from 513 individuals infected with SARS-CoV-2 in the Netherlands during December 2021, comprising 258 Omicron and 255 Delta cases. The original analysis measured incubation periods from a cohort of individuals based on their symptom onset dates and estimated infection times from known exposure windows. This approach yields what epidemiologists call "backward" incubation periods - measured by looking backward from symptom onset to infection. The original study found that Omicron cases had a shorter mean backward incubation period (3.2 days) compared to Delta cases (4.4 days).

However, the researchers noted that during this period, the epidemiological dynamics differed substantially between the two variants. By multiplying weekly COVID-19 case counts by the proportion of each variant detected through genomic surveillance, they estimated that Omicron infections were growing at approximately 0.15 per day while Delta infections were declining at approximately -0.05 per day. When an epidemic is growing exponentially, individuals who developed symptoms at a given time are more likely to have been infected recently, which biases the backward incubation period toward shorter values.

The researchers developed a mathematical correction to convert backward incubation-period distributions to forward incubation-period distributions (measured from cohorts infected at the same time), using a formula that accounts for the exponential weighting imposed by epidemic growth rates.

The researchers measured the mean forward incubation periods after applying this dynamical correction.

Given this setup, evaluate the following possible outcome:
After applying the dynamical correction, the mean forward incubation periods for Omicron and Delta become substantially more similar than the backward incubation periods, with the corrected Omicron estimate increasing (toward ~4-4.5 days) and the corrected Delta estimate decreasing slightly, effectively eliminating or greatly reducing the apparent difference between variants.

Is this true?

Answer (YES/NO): YES